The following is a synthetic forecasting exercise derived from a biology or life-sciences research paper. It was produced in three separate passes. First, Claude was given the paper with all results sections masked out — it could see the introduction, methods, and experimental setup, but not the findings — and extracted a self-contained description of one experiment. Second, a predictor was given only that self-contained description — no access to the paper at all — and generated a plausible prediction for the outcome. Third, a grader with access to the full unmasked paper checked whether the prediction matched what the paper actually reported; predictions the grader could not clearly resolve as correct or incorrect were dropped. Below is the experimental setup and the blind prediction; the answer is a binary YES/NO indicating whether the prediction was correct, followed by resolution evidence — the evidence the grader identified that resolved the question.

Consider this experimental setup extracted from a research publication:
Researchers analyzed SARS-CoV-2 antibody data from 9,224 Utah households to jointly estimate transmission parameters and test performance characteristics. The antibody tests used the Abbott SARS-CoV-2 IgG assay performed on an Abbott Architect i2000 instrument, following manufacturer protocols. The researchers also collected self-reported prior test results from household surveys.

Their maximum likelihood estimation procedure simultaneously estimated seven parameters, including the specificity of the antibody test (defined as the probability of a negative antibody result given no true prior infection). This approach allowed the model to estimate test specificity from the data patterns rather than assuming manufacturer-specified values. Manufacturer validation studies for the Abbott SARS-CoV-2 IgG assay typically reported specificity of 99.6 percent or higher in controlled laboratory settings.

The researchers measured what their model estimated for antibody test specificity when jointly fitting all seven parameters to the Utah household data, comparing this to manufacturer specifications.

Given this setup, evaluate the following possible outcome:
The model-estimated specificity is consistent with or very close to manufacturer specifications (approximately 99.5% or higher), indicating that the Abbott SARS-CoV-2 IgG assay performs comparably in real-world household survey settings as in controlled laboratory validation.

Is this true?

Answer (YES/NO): NO